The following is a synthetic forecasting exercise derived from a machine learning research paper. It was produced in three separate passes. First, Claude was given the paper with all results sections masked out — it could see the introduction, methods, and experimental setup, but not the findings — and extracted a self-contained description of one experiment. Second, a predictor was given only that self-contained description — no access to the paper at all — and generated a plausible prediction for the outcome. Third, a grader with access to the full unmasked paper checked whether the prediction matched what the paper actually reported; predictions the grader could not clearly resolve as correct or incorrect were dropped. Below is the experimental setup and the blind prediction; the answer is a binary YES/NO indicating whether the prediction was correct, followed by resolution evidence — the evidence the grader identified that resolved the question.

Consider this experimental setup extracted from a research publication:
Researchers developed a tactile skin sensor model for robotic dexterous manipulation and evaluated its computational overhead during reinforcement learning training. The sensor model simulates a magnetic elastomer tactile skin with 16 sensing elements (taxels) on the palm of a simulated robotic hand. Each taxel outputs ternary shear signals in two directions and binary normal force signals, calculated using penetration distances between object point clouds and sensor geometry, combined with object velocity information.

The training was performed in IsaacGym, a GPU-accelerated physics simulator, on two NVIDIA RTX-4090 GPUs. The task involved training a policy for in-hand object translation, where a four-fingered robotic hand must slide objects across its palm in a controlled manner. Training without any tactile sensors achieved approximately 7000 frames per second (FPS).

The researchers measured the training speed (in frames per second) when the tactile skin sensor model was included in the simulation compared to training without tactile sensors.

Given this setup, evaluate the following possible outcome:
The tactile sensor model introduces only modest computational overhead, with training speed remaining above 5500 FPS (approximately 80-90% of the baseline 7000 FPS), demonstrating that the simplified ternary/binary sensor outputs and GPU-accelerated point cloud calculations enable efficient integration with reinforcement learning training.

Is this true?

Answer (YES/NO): NO